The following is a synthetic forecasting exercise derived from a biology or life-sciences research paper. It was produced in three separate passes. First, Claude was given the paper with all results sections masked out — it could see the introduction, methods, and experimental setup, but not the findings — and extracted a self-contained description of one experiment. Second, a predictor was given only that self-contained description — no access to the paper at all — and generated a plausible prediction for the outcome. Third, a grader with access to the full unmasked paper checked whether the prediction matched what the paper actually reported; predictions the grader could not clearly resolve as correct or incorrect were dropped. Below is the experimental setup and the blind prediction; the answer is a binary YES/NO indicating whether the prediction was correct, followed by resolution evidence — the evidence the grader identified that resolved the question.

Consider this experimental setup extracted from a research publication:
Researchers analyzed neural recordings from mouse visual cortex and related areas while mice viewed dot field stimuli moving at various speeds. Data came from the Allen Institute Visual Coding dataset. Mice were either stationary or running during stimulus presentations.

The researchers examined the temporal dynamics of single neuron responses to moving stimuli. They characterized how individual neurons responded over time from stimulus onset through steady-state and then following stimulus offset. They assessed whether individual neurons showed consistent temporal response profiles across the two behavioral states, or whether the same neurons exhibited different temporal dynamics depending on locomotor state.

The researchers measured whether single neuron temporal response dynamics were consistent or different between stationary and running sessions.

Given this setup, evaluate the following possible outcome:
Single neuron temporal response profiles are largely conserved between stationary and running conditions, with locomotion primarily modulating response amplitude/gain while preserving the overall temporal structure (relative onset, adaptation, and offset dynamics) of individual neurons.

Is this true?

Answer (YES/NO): NO